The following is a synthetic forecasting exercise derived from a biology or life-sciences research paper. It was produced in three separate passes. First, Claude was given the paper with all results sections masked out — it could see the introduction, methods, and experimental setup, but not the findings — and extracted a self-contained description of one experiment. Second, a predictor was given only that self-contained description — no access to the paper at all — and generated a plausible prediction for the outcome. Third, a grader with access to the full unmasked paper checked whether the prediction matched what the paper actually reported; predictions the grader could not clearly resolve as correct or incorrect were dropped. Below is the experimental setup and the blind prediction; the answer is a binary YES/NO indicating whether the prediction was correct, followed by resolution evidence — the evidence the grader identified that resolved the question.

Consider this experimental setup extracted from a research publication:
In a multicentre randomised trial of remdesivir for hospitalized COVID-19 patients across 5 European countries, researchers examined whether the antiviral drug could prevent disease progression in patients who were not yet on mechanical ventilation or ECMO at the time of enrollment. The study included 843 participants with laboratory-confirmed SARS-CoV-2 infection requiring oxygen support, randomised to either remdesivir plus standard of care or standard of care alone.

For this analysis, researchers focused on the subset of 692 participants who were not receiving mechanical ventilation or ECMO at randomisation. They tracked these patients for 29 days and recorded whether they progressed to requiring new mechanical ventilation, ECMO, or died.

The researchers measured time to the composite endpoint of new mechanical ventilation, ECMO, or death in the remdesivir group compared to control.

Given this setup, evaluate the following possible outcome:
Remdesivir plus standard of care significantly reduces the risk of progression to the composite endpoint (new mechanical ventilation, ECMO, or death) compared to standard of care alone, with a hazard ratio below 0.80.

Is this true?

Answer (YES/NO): YES